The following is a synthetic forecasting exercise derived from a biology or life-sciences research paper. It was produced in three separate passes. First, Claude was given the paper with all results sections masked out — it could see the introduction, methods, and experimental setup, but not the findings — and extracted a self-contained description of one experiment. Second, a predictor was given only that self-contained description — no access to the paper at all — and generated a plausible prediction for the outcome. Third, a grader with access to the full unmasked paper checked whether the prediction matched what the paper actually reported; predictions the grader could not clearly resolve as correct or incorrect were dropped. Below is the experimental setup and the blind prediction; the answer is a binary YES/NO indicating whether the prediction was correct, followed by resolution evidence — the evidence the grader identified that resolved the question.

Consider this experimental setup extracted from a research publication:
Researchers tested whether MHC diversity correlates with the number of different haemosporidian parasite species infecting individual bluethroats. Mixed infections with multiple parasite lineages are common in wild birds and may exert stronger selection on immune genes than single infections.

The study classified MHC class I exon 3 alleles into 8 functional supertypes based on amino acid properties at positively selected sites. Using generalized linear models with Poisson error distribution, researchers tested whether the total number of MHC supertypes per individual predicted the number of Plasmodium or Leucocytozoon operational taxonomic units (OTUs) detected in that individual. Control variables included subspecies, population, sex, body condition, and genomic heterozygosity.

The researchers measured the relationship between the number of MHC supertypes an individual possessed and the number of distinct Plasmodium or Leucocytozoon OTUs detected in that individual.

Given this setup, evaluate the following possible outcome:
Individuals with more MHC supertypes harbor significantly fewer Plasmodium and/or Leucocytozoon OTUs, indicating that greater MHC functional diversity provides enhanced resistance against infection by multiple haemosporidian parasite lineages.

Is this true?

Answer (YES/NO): NO